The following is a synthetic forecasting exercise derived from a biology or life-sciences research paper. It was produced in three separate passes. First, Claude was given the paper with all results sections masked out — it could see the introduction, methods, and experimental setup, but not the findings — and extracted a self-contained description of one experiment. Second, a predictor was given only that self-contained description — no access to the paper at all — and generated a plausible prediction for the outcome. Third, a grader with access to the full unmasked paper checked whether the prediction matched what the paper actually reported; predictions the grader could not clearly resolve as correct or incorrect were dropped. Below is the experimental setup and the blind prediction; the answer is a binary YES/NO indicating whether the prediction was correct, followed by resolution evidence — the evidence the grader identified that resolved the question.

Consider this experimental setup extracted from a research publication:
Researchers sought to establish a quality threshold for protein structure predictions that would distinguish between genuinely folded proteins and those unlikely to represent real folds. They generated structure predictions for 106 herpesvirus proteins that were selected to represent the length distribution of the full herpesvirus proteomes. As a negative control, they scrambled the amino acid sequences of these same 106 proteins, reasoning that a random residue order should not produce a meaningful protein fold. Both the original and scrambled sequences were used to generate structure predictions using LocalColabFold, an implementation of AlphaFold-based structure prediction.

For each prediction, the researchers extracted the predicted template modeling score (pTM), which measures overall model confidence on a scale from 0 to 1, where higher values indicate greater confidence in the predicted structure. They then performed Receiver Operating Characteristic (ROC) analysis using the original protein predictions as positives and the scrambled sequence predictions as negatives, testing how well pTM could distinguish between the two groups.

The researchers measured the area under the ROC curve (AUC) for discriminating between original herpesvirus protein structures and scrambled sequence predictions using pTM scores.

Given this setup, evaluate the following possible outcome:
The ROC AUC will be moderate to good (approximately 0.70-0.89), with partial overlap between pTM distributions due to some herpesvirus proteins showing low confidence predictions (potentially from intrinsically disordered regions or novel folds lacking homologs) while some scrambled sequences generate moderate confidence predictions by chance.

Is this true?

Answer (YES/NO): NO